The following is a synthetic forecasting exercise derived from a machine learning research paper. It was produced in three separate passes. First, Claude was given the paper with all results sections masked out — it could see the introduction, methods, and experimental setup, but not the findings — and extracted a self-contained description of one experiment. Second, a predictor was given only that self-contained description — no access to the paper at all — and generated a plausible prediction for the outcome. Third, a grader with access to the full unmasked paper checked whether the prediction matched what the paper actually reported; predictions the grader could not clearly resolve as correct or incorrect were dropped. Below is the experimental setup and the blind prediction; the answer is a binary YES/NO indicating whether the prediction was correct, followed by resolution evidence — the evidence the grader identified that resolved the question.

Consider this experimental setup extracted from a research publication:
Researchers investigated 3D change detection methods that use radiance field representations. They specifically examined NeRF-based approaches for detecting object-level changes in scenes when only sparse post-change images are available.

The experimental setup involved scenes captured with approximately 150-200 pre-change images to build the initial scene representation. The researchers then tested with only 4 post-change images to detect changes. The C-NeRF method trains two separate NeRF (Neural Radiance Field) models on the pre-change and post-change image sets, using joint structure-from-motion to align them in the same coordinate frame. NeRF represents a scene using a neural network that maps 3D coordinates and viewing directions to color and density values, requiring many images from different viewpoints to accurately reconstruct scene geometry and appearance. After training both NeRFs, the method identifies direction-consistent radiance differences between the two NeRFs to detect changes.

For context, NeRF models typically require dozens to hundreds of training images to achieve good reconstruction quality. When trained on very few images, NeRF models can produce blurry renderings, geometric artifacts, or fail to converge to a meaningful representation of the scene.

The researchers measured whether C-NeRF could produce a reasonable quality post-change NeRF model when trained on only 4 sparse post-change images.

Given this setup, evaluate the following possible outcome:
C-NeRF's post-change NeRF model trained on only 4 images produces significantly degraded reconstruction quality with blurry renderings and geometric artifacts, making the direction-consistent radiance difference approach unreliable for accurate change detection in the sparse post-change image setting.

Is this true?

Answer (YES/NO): YES